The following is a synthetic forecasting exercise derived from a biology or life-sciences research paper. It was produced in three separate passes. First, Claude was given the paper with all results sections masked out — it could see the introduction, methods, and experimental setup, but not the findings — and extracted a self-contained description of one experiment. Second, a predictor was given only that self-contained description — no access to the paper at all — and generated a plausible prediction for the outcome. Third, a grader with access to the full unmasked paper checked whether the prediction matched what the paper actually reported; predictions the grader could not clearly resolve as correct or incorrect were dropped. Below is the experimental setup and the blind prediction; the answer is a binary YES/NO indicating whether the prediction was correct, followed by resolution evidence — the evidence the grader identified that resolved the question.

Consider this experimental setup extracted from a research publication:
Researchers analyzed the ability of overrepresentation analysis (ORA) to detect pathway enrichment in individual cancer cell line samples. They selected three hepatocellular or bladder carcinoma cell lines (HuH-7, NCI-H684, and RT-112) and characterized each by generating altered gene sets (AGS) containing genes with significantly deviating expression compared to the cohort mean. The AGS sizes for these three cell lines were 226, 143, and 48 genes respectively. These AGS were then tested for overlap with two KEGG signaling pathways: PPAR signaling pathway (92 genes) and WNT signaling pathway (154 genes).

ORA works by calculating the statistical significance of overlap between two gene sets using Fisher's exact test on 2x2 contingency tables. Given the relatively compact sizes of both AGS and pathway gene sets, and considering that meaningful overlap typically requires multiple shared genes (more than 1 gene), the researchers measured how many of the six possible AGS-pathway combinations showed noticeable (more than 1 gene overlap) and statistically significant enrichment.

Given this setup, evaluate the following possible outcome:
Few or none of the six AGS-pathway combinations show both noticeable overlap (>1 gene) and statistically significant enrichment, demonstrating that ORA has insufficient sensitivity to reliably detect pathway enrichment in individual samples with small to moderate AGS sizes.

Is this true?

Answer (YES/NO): YES